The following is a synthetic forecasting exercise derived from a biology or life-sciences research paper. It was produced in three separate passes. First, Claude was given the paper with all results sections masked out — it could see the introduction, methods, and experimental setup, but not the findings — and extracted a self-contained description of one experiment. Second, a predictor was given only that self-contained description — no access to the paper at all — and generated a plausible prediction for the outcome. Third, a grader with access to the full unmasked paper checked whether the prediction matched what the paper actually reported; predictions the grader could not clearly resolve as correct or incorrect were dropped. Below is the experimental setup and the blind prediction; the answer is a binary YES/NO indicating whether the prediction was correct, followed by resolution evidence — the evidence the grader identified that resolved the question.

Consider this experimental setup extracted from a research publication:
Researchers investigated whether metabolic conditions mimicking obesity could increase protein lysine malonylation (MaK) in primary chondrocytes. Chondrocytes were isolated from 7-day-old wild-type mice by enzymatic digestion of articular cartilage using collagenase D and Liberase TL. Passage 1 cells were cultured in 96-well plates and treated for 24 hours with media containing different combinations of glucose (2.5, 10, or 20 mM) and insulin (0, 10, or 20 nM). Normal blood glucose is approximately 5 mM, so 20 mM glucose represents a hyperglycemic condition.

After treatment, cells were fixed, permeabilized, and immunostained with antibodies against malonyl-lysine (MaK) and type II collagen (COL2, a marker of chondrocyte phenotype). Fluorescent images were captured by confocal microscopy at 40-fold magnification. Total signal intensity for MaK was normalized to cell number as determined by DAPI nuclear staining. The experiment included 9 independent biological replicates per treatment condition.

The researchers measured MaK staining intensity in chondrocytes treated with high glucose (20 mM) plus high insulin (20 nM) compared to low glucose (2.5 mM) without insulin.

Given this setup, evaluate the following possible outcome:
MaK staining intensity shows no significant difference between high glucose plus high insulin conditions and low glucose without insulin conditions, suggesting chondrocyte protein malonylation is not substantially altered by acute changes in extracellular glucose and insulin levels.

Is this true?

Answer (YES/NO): NO